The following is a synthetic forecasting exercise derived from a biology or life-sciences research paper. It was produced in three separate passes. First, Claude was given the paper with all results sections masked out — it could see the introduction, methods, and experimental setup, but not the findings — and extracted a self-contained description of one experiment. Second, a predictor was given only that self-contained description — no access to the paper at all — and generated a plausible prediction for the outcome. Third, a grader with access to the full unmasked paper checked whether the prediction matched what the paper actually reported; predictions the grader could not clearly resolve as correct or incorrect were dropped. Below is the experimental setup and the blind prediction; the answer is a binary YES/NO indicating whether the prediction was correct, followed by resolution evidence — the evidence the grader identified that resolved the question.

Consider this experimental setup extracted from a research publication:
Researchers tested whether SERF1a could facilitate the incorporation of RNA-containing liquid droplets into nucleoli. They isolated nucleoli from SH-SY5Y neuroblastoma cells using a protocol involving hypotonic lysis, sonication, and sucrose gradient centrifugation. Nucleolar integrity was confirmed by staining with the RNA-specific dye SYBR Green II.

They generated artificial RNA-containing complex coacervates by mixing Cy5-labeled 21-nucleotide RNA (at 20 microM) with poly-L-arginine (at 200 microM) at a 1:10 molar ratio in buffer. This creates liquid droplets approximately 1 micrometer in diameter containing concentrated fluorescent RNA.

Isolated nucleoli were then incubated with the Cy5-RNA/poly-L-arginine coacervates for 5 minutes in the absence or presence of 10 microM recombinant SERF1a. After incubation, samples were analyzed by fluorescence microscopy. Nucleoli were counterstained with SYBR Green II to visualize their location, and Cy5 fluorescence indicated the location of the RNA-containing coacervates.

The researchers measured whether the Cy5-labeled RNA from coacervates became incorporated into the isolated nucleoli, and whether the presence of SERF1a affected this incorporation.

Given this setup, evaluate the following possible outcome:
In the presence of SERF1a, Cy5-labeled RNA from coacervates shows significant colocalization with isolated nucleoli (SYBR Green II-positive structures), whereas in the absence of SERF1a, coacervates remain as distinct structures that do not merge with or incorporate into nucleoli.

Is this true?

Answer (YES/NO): YES